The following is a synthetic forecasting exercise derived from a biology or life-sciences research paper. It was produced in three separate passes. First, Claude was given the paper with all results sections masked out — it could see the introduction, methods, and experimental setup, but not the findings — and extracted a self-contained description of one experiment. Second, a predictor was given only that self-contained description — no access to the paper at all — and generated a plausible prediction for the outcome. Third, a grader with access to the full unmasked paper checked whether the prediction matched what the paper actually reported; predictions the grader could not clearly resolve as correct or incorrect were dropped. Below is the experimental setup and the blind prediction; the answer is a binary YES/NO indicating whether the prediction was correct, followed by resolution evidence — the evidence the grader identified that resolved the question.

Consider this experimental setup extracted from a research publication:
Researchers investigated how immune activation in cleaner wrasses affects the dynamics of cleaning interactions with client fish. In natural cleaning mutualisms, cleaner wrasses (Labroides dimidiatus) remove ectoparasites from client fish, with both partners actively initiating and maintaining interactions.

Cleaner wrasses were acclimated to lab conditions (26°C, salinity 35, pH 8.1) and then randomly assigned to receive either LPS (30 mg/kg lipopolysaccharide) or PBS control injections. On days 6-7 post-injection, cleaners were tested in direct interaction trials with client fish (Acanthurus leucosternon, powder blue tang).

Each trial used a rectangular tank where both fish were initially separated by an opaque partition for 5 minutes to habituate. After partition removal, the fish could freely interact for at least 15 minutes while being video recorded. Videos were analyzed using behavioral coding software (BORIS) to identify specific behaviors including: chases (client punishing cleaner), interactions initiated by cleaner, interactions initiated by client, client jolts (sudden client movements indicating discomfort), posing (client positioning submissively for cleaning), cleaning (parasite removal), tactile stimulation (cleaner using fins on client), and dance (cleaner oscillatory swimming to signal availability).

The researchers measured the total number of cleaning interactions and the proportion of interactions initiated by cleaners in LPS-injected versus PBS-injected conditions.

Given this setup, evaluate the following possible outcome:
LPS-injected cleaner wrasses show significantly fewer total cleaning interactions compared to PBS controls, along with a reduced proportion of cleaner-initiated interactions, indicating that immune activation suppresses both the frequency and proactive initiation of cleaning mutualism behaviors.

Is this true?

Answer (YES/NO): NO